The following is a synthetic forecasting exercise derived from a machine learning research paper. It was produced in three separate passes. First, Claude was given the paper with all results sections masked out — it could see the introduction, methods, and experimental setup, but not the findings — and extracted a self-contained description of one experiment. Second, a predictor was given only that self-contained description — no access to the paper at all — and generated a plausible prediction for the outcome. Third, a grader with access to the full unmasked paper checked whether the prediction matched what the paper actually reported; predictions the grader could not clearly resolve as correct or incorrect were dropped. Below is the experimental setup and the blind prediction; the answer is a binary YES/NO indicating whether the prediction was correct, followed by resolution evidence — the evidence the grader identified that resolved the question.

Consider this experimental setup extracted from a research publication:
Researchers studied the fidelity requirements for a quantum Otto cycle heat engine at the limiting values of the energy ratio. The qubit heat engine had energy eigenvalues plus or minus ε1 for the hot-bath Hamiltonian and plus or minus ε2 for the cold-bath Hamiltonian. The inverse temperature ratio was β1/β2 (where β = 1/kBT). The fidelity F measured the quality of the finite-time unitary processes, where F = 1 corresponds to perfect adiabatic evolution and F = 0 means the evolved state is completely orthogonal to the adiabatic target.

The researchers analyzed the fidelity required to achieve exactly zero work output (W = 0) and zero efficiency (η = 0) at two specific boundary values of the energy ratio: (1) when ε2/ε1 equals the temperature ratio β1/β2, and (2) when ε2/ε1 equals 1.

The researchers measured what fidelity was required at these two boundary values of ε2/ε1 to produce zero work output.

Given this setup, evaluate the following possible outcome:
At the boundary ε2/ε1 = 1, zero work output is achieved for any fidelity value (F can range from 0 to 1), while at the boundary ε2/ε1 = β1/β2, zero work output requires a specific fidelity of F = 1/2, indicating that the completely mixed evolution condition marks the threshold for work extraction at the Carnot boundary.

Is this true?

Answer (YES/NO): NO